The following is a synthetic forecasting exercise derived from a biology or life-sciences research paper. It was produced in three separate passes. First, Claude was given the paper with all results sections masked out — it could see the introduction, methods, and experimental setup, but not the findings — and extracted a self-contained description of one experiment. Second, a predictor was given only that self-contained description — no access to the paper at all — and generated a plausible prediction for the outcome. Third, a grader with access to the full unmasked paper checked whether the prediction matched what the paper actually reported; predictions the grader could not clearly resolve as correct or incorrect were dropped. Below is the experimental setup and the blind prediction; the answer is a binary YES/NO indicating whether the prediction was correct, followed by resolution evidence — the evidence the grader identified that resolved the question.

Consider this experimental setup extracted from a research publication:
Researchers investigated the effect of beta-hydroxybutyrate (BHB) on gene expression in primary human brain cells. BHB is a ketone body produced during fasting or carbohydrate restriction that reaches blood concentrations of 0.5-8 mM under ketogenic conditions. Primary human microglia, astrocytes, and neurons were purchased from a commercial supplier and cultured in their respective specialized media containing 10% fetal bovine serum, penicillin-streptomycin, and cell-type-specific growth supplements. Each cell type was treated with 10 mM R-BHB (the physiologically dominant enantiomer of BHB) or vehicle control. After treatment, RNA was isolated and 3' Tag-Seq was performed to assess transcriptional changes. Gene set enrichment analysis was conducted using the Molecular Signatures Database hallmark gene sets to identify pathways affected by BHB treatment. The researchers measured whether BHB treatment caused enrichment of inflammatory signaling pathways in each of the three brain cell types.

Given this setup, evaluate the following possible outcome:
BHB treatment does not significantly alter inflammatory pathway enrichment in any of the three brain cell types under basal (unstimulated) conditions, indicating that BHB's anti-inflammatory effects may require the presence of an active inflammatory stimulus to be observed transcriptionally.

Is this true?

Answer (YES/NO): NO